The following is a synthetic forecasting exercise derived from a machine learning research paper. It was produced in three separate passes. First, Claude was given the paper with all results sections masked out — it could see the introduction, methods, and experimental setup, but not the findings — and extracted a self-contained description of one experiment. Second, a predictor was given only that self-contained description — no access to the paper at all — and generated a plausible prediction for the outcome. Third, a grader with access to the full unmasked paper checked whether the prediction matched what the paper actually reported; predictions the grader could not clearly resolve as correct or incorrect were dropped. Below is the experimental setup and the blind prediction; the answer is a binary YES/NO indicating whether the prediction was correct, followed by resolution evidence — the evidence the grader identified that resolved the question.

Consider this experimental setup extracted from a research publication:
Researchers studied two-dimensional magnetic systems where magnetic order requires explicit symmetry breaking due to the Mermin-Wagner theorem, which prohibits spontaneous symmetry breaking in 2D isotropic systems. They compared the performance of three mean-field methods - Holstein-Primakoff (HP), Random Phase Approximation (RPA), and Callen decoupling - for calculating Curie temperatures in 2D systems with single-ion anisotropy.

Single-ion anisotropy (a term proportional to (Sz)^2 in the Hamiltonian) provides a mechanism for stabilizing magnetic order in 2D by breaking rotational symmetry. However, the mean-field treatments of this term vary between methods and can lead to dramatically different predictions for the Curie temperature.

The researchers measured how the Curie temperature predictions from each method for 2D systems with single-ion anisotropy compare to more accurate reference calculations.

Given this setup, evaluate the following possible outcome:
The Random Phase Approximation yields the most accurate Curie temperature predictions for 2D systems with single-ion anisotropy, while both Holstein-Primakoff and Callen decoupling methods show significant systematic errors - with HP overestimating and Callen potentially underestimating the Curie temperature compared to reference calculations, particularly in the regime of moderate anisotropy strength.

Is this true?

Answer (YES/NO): NO